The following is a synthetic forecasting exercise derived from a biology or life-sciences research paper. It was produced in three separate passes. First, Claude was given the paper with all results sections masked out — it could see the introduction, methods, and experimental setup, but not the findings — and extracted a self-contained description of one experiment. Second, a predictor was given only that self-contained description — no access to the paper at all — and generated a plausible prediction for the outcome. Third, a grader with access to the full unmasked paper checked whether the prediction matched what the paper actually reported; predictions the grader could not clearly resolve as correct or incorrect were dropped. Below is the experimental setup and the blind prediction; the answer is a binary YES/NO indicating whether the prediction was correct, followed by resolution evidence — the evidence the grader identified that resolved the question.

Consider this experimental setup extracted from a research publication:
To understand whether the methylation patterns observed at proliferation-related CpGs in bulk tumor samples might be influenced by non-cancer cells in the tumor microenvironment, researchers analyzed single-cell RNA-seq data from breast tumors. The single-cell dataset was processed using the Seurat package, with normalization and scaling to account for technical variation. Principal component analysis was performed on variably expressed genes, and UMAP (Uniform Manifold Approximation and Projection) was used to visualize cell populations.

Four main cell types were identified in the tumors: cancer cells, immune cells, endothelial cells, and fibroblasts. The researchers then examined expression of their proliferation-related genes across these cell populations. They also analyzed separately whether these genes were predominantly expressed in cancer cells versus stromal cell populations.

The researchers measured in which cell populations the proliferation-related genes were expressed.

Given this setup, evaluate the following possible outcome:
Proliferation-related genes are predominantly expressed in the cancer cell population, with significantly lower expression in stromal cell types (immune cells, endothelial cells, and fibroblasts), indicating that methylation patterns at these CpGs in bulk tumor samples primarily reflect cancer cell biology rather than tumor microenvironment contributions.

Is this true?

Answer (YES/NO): YES